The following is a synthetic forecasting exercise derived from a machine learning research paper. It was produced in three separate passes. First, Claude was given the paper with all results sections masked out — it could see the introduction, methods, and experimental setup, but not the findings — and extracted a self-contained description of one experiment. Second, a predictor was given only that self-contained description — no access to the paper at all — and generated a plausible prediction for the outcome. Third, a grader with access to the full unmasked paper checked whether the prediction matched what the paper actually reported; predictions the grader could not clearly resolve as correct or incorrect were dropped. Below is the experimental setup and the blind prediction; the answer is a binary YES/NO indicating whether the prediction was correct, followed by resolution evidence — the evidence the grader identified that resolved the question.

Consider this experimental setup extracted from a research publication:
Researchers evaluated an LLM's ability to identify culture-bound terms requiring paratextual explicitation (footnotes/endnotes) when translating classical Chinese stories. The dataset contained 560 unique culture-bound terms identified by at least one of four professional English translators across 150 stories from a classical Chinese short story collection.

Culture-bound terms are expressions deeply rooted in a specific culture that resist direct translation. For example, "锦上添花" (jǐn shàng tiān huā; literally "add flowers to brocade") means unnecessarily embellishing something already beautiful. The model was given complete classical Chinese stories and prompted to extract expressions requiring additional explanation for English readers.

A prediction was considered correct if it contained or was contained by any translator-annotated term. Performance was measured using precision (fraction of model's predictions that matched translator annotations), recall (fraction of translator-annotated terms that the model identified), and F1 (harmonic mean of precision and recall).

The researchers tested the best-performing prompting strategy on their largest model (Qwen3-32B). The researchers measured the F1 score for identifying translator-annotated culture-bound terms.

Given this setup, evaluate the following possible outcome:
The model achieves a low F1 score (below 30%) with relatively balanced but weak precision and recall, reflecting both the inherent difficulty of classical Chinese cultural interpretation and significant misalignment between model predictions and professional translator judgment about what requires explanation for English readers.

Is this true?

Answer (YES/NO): YES